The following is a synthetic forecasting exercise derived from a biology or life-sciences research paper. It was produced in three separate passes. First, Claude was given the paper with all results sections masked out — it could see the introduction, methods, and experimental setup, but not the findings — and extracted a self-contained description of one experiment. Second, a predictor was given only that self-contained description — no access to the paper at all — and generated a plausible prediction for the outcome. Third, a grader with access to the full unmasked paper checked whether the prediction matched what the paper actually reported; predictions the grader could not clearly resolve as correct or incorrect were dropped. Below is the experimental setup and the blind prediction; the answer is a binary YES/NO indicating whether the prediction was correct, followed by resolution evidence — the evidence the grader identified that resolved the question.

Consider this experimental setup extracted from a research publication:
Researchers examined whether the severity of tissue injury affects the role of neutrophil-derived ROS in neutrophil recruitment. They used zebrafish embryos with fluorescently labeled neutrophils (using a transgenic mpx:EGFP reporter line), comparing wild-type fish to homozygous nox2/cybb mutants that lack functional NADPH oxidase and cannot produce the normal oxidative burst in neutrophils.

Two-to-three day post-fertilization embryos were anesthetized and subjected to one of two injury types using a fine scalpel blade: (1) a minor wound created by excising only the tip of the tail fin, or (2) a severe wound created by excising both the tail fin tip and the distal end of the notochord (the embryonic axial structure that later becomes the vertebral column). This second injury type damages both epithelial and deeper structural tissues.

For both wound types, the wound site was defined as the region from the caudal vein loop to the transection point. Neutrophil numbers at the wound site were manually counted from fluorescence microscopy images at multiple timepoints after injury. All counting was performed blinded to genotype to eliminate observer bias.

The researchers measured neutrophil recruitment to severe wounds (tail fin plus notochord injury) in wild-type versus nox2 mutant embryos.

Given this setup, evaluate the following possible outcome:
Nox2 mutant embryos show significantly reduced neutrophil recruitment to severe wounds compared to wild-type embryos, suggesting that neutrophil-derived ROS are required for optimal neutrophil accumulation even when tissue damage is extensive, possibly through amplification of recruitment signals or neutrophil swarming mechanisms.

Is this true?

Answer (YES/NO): NO